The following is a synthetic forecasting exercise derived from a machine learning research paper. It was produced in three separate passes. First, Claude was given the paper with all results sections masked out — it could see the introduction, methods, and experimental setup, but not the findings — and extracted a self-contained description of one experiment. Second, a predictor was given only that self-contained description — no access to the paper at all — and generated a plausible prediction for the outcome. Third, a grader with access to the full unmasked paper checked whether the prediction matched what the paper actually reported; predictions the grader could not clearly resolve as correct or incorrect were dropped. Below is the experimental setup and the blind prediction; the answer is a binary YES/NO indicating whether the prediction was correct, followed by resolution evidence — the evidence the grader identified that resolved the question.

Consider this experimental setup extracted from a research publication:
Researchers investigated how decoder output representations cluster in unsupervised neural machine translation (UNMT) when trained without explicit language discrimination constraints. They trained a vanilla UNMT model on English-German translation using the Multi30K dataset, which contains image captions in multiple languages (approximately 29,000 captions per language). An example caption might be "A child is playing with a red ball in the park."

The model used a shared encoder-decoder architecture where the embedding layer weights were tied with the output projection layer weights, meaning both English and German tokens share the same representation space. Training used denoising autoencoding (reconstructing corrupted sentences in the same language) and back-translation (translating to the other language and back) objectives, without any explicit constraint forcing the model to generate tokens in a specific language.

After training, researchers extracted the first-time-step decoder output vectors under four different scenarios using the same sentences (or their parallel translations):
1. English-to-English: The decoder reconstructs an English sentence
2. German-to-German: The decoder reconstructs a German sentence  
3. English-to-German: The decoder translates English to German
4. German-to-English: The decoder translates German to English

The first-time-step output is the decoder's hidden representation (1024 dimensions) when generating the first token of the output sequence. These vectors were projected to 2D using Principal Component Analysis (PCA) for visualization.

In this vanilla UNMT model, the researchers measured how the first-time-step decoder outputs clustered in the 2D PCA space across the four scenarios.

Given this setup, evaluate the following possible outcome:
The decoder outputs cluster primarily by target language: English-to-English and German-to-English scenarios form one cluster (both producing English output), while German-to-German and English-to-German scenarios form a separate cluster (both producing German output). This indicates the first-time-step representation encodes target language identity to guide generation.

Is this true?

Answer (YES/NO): NO